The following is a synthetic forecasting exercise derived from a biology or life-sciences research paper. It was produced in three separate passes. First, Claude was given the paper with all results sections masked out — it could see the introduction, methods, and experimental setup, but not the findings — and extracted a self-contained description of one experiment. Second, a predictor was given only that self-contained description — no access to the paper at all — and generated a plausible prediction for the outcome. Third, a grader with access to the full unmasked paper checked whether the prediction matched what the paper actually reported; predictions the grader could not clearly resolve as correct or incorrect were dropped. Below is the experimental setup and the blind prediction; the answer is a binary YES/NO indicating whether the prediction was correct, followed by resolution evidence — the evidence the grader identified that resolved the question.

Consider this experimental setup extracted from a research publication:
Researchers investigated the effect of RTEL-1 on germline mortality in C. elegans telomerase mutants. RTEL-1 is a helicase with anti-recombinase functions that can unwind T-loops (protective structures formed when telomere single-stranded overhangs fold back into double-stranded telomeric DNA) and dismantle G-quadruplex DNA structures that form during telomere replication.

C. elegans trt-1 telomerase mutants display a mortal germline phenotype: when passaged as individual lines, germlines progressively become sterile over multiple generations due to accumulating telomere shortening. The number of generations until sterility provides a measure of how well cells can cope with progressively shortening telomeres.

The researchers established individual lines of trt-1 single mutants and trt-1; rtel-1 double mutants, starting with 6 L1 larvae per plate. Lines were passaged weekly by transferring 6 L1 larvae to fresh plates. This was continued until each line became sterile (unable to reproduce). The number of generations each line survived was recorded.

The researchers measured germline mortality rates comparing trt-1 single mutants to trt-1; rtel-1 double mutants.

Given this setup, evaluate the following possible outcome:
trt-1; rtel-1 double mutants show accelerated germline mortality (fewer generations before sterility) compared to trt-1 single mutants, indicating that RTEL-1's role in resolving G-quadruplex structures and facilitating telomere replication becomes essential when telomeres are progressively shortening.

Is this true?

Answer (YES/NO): YES